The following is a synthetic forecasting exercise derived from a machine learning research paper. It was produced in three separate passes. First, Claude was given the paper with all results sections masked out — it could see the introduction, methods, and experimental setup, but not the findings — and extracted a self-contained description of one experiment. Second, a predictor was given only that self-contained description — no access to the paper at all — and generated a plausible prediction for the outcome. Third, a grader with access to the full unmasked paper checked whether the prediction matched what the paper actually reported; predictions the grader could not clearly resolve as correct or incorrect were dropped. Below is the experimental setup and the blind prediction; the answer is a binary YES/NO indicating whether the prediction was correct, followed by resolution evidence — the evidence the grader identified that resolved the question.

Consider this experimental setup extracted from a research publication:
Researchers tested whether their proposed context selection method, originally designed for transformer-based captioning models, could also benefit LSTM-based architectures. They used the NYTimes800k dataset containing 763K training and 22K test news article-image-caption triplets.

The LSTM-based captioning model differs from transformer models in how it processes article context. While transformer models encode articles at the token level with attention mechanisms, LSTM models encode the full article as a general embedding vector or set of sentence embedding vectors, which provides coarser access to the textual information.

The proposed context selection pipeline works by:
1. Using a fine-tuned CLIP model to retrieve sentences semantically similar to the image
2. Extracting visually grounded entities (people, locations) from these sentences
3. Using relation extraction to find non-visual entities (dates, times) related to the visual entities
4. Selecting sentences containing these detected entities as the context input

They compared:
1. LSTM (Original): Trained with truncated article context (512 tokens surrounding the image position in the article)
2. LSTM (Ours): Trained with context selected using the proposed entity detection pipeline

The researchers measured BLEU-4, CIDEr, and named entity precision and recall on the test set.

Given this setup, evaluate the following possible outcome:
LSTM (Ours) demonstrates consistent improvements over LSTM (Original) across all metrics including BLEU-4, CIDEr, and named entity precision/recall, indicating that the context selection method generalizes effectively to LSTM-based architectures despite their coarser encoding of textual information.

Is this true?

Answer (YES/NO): YES